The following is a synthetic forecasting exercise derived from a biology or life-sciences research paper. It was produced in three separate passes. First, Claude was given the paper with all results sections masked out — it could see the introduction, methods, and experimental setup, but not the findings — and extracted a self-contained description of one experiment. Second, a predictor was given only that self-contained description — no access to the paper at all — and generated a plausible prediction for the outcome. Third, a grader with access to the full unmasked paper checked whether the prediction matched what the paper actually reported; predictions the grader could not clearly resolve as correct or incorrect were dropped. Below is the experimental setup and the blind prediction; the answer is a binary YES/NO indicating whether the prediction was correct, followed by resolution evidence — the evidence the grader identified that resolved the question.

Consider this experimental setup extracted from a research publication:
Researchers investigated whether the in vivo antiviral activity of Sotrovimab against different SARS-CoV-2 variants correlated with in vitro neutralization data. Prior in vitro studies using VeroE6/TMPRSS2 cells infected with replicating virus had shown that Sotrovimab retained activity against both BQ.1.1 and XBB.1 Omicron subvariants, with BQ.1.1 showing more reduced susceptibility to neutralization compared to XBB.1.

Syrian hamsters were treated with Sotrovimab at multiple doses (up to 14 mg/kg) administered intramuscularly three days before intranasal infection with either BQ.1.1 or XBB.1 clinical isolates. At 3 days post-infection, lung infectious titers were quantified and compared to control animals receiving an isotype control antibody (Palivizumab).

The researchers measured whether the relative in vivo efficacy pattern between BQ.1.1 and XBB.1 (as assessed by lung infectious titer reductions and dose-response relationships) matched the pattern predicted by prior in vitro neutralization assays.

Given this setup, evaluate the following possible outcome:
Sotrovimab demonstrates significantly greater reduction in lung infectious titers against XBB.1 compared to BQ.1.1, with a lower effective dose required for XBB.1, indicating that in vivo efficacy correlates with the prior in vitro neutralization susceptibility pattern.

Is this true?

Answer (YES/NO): YES